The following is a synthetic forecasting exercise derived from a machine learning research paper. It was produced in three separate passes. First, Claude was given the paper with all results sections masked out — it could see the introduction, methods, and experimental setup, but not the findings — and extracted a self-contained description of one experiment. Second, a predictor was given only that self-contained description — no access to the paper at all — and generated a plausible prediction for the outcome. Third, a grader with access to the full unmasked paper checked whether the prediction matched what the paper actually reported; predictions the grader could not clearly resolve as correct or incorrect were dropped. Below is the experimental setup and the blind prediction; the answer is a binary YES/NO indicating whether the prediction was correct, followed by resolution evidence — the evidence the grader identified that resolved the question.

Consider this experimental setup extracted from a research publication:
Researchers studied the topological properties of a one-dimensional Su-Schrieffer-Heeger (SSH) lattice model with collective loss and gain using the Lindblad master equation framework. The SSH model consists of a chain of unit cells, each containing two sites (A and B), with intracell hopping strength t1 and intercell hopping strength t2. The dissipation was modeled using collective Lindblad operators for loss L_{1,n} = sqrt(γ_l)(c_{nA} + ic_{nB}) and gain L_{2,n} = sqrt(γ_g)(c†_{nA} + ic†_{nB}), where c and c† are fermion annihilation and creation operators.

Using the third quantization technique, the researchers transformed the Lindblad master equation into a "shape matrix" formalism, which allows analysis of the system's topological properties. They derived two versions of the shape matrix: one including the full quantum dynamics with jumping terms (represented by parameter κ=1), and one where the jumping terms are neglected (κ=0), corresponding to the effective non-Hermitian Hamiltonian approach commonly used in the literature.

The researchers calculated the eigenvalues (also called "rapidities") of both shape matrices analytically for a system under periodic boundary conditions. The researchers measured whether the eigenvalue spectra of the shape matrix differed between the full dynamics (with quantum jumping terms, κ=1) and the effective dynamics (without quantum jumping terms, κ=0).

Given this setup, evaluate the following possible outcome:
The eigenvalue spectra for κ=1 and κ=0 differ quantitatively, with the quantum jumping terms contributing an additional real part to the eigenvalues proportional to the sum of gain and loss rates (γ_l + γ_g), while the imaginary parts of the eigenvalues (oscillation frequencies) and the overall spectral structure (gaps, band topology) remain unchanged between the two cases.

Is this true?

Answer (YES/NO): NO